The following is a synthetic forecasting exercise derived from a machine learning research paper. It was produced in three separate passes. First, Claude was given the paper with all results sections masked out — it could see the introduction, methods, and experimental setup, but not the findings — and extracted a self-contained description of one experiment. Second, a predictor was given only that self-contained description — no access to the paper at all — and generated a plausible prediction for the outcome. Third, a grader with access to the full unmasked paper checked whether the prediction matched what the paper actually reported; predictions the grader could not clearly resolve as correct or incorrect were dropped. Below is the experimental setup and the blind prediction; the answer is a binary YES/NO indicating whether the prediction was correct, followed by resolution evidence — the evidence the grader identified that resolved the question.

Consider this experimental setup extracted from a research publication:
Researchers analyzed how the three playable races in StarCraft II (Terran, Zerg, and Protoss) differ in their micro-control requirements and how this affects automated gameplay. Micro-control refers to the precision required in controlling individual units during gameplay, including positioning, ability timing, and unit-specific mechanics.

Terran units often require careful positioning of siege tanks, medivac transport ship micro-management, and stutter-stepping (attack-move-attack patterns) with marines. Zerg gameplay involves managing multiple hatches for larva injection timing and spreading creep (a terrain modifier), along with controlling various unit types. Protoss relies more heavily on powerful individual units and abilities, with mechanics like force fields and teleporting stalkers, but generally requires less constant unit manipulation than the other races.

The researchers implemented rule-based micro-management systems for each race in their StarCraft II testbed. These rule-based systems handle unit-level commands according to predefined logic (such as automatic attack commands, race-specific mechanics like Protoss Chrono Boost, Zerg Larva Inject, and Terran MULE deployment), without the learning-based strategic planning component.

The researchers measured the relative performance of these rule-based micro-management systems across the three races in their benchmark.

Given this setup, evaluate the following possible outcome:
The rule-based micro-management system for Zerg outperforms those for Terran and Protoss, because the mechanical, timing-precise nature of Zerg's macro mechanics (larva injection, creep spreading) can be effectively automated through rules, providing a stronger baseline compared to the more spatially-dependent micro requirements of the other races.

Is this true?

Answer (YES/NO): NO